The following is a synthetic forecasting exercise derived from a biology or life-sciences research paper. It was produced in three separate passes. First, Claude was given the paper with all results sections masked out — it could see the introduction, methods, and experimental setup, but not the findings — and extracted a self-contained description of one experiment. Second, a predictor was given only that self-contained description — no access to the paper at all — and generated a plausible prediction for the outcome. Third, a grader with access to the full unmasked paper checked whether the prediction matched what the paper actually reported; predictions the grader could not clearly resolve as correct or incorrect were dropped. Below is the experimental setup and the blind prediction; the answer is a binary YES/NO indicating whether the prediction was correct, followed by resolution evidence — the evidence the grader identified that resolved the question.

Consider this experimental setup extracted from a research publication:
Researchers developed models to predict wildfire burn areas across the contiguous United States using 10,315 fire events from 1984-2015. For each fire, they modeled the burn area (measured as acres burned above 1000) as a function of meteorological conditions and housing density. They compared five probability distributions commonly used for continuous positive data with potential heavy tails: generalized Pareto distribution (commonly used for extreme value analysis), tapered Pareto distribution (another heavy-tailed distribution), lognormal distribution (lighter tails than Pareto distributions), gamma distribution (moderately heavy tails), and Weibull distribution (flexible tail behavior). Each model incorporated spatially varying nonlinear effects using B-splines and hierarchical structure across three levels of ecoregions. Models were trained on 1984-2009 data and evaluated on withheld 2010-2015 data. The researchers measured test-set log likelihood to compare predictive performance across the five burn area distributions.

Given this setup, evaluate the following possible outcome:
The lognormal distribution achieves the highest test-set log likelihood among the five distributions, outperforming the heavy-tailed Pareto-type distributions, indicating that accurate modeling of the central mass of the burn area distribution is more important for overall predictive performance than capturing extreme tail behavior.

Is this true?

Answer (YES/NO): NO